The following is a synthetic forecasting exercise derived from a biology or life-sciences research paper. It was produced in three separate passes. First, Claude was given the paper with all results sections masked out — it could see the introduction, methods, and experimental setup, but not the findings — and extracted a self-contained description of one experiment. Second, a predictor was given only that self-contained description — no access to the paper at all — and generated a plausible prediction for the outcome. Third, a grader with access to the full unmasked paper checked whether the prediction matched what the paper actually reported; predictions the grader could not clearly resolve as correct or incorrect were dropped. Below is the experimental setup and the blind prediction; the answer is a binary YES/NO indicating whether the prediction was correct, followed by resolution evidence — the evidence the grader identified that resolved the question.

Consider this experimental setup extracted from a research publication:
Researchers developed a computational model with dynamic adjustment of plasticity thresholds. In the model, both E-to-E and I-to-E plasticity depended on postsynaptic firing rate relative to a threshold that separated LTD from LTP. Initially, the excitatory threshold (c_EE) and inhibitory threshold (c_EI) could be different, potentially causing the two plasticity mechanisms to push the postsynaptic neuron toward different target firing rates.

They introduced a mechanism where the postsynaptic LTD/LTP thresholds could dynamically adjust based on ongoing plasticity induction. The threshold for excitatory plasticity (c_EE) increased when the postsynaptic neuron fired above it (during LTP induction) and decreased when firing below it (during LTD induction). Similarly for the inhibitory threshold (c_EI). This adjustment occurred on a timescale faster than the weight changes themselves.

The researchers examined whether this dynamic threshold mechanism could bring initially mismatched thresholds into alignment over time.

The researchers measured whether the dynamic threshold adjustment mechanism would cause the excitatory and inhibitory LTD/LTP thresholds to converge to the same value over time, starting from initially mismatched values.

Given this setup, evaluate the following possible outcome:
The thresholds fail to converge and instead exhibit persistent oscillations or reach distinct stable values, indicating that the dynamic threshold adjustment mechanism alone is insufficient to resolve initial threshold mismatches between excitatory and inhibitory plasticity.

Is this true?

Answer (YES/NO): NO